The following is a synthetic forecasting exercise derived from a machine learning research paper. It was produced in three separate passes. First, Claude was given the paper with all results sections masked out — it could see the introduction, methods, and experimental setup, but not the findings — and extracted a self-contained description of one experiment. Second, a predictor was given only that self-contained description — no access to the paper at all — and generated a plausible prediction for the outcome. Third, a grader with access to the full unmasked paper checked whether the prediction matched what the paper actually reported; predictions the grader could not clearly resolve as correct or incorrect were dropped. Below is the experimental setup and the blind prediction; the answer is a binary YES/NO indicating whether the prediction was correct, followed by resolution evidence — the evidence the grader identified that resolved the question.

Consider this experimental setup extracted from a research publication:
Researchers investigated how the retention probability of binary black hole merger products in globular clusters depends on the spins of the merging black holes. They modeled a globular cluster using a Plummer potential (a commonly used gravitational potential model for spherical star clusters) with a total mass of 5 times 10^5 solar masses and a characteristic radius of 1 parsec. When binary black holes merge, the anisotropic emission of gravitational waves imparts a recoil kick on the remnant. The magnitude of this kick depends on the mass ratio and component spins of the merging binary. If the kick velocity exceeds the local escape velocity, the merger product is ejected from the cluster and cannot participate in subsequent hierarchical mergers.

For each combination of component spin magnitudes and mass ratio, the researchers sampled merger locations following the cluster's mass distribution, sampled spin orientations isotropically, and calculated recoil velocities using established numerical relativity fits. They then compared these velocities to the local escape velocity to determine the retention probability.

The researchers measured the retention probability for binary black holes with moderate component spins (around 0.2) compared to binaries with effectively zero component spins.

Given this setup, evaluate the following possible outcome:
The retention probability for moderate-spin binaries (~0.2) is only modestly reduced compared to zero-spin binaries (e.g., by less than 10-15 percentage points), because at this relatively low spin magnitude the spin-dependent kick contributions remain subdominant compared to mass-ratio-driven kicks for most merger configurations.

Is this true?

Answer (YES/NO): NO